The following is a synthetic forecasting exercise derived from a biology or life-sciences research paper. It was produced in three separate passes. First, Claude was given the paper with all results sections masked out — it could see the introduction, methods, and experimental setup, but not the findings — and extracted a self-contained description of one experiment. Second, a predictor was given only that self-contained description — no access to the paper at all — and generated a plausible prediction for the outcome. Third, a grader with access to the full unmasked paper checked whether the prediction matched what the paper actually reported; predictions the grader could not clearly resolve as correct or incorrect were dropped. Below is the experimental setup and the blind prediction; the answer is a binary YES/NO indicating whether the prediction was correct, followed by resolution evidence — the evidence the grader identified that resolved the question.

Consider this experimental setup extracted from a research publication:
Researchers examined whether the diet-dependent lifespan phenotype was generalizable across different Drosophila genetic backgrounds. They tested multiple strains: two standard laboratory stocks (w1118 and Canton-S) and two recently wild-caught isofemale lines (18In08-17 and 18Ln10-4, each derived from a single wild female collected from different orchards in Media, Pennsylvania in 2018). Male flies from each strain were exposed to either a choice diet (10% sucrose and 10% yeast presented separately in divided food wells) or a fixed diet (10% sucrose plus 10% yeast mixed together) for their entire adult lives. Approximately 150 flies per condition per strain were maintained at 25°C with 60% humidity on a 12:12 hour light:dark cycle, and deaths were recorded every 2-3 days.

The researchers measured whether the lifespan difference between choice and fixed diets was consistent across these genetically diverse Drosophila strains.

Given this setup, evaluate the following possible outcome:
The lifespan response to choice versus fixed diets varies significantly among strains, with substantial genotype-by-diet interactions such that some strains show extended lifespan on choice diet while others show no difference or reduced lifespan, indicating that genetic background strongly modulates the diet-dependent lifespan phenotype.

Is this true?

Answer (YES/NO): NO